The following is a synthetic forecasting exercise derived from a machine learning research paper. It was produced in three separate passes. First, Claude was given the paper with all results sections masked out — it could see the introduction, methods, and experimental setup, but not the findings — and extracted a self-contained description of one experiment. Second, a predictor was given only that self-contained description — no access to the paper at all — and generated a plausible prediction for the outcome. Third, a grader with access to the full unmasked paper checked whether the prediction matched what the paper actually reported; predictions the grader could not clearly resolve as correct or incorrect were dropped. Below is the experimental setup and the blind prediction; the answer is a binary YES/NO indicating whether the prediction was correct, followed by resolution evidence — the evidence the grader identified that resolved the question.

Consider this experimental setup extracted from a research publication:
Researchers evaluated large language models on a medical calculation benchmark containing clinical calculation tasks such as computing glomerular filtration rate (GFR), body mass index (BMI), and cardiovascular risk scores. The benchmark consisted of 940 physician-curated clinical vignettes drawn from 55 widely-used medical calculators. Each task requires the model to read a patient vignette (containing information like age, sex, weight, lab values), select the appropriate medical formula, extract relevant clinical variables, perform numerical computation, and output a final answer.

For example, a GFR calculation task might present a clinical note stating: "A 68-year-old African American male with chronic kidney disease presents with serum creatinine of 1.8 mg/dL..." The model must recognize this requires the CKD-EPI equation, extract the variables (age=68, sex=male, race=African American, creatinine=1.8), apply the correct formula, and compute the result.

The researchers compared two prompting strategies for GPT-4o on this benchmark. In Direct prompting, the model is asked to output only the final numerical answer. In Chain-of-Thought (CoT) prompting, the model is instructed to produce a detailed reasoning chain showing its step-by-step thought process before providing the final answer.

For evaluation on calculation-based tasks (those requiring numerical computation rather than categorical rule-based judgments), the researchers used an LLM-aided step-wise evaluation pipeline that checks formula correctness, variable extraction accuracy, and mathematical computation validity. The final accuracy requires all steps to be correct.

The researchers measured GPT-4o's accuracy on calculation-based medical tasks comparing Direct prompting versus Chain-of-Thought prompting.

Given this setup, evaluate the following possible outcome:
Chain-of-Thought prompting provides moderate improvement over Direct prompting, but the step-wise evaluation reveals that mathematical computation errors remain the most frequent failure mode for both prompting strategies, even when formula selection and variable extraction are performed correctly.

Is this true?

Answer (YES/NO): NO